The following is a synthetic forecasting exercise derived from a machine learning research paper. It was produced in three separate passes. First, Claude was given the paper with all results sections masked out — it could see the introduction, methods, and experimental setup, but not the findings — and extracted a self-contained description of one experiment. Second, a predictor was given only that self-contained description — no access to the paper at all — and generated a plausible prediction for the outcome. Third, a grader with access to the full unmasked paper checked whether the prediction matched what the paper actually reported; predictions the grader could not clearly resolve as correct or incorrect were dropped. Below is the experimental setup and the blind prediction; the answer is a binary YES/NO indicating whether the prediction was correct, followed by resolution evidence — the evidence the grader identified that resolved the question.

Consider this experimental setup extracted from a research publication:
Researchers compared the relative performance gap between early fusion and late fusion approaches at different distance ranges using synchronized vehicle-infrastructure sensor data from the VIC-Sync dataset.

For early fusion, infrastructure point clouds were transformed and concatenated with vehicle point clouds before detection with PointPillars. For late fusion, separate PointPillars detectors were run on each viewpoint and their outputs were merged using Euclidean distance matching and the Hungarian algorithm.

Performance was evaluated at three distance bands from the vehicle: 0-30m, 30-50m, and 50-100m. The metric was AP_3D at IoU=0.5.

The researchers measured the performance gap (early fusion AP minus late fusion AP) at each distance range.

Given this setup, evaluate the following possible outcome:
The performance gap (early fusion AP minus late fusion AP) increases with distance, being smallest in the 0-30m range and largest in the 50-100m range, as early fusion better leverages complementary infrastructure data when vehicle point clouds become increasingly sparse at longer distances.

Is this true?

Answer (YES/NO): NO